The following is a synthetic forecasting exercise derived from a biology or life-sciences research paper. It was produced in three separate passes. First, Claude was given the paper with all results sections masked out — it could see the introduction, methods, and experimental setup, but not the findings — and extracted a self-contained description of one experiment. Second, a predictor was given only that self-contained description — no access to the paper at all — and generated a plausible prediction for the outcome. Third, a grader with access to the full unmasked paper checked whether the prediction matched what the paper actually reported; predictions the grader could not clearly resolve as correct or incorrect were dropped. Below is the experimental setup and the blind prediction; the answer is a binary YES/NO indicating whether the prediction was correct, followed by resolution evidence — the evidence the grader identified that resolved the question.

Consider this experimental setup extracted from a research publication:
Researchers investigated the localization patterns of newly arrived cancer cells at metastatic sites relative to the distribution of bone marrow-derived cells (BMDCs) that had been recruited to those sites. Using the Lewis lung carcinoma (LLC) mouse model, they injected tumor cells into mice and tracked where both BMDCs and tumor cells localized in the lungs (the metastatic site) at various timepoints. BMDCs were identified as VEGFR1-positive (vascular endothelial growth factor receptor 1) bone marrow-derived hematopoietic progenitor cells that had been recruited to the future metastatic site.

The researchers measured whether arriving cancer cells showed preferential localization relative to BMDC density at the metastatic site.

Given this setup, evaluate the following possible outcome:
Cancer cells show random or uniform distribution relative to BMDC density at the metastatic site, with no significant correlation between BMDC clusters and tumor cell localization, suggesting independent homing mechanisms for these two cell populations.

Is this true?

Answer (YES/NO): NO